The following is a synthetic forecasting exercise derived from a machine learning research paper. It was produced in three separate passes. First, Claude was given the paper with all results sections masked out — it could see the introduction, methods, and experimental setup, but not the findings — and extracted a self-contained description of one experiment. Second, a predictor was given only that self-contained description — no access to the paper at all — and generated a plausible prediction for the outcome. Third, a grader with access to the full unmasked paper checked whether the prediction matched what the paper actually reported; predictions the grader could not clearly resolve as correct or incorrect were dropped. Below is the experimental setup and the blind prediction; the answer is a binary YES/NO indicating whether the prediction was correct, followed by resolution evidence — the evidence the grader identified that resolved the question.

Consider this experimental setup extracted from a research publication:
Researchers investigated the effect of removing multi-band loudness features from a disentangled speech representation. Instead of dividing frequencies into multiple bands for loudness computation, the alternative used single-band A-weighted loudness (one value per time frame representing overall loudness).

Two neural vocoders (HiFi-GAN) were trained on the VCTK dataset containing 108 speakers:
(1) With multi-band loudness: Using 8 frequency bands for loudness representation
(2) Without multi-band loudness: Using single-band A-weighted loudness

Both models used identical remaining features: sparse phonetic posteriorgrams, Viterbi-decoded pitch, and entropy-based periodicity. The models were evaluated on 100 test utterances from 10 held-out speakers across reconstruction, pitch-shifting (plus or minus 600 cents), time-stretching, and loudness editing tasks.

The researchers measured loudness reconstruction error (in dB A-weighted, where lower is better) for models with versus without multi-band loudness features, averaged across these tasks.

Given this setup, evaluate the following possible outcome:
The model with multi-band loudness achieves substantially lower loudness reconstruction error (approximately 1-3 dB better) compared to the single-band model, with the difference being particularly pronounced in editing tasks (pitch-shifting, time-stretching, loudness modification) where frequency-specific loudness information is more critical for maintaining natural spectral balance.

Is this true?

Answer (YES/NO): NO